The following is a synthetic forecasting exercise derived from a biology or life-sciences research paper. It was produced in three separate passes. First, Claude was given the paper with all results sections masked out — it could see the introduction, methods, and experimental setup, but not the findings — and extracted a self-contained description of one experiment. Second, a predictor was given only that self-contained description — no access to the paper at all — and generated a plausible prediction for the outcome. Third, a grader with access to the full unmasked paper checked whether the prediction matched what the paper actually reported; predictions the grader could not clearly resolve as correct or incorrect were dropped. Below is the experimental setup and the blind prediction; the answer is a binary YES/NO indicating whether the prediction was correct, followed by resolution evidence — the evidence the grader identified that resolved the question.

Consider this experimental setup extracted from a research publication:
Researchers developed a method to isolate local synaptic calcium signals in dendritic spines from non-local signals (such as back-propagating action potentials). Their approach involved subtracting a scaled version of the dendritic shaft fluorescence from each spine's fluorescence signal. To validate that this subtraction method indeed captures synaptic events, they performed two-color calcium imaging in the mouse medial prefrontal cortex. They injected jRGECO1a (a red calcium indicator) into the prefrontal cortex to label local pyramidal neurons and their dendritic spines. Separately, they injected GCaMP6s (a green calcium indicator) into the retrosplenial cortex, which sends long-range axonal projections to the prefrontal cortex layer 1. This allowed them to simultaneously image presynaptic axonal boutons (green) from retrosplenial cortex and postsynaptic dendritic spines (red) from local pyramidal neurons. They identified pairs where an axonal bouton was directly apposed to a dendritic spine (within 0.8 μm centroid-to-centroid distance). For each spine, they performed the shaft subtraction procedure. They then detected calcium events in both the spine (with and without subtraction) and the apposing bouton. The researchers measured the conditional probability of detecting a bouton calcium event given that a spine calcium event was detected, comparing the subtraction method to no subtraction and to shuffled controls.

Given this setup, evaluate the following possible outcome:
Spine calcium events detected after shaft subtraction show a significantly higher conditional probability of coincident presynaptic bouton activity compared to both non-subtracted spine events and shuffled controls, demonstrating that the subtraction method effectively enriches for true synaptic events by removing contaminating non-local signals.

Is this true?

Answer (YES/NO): YES